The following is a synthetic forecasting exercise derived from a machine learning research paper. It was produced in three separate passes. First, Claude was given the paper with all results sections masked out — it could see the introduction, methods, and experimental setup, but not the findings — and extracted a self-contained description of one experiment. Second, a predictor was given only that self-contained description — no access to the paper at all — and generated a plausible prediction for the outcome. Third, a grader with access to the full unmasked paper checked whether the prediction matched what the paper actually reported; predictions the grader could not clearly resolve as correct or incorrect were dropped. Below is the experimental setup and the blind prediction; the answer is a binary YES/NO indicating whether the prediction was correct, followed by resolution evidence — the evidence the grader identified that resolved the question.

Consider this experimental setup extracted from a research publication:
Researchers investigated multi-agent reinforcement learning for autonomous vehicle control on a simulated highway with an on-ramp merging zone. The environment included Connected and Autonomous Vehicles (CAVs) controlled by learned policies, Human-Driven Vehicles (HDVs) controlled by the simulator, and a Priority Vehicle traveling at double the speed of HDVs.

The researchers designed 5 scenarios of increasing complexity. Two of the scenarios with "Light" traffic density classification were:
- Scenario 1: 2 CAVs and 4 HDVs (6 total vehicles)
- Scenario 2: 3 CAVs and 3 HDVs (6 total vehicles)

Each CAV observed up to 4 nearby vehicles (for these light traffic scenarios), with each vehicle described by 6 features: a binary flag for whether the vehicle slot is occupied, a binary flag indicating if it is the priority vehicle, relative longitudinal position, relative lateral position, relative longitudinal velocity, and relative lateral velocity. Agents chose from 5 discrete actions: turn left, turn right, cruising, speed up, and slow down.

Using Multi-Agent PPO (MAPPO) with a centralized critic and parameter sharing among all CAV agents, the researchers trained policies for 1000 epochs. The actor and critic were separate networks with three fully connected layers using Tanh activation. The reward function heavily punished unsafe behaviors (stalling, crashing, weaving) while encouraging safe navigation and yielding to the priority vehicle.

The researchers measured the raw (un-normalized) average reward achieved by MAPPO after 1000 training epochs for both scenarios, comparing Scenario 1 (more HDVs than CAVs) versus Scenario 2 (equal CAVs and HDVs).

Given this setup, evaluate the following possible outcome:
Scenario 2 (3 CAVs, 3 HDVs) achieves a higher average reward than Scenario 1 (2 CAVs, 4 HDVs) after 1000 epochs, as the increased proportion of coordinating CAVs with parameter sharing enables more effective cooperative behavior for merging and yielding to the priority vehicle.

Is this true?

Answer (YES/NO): NO